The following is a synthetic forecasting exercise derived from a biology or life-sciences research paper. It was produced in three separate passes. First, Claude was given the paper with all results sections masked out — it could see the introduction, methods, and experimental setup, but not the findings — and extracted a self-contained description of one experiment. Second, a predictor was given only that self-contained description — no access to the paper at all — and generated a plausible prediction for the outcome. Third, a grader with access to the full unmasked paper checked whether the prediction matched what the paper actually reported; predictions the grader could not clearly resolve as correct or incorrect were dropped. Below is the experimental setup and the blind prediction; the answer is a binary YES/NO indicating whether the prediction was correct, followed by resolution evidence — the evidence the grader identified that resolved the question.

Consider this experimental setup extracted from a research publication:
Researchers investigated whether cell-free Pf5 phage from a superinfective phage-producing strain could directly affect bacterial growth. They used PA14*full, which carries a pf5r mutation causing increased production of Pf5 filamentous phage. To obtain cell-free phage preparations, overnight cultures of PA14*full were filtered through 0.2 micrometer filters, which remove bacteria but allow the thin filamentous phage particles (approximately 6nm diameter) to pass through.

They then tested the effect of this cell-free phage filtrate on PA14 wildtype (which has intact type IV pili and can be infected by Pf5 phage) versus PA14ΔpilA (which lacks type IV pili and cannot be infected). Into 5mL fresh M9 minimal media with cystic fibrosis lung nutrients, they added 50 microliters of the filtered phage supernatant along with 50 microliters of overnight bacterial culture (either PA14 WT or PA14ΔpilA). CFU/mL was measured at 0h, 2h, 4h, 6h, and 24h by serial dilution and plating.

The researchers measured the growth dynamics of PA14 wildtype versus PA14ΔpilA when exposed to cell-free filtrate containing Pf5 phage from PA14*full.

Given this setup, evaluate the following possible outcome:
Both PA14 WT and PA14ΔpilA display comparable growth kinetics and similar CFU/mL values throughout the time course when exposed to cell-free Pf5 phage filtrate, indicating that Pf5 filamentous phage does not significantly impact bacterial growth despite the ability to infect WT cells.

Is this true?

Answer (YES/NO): NO